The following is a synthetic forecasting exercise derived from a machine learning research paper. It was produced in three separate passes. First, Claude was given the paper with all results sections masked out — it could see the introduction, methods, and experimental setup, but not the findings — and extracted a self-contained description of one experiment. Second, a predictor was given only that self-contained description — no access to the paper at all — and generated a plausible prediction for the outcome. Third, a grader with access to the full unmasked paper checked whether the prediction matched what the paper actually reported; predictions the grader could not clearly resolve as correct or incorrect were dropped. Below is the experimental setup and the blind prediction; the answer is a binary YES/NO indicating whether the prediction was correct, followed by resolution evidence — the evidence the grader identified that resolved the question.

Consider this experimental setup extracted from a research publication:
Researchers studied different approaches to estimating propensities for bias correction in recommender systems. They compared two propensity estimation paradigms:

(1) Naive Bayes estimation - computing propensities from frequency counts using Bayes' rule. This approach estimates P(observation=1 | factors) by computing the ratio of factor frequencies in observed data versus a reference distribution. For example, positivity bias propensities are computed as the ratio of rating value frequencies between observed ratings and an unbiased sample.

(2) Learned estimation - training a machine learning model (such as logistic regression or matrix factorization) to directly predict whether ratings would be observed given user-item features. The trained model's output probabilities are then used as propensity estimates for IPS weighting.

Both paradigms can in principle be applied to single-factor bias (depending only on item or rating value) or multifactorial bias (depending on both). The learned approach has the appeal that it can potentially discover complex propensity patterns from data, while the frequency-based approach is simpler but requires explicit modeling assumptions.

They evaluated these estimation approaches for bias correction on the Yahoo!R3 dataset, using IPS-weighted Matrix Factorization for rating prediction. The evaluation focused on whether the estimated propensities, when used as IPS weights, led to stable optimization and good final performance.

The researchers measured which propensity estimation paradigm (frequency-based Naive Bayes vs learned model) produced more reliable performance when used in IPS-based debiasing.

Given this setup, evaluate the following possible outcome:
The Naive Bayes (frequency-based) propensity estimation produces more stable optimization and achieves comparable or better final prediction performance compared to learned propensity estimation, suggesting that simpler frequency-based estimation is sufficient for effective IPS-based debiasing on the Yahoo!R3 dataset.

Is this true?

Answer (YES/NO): YES